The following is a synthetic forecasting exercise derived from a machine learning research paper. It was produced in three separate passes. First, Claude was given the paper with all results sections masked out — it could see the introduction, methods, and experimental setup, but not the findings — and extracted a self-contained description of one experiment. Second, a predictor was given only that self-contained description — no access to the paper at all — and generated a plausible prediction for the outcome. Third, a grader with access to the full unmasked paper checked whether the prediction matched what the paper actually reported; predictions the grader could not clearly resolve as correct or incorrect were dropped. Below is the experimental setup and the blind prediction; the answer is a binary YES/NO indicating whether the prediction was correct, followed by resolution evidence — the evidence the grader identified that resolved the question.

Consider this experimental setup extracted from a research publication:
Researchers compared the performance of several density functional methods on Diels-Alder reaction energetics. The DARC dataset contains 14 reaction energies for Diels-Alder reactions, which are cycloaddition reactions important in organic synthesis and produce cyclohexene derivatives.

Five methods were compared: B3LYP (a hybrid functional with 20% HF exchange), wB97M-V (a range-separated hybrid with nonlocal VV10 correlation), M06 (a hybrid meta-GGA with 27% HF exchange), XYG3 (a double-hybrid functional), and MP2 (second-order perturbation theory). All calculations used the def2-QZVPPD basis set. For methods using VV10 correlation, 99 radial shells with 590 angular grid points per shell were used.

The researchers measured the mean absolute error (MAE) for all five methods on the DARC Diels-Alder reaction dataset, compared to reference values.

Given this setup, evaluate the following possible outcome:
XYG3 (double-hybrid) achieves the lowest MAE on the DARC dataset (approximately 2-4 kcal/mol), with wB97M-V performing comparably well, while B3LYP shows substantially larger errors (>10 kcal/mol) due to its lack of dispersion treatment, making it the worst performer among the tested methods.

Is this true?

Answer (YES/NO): NO